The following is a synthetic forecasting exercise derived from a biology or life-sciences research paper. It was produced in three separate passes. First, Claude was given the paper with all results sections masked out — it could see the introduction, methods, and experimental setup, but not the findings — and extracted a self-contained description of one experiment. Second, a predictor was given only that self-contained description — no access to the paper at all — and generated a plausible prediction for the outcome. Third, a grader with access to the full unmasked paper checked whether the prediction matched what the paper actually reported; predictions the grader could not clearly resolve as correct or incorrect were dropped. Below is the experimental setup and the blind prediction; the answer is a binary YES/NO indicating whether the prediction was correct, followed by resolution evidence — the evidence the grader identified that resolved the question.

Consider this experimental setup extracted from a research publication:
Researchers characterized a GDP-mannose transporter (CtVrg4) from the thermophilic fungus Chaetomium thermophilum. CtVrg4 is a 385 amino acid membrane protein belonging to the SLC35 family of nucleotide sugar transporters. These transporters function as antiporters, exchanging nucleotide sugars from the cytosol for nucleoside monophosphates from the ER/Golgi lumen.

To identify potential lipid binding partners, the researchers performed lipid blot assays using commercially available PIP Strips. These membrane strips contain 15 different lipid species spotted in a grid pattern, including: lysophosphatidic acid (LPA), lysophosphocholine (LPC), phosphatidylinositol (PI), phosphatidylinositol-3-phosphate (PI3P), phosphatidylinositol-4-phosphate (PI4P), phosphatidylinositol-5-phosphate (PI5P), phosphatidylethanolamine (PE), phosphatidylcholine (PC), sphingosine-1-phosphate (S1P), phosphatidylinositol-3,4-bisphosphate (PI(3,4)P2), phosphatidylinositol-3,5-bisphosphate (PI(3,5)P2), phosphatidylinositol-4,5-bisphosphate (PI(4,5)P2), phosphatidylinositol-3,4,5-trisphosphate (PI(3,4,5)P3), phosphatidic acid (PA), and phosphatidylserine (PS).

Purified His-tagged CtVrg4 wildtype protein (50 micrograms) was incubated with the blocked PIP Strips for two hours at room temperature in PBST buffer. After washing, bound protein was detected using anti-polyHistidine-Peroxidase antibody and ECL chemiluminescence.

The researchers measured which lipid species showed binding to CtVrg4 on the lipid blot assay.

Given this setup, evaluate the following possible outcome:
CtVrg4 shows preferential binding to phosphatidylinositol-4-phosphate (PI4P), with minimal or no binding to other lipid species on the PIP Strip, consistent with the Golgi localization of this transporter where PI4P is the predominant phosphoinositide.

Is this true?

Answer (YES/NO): NO